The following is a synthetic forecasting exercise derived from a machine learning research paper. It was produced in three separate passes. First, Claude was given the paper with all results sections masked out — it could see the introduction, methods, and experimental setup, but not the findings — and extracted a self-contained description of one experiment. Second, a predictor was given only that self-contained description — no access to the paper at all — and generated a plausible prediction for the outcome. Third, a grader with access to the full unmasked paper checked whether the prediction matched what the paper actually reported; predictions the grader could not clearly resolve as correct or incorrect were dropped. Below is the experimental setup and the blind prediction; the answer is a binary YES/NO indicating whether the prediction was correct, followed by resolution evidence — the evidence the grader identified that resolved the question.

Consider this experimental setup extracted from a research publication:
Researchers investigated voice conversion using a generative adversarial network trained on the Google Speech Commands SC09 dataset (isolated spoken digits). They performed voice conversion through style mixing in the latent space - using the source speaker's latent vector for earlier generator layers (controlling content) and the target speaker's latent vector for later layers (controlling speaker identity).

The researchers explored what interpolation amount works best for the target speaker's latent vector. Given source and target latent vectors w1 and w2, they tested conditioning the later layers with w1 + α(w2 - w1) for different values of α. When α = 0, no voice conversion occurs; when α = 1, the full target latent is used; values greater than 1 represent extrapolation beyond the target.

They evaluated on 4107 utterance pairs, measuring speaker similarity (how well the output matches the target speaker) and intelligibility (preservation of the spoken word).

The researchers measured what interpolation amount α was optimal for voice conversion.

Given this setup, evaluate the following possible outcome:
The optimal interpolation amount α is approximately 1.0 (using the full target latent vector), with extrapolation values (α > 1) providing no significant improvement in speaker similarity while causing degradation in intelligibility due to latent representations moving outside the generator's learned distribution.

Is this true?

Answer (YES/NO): NO